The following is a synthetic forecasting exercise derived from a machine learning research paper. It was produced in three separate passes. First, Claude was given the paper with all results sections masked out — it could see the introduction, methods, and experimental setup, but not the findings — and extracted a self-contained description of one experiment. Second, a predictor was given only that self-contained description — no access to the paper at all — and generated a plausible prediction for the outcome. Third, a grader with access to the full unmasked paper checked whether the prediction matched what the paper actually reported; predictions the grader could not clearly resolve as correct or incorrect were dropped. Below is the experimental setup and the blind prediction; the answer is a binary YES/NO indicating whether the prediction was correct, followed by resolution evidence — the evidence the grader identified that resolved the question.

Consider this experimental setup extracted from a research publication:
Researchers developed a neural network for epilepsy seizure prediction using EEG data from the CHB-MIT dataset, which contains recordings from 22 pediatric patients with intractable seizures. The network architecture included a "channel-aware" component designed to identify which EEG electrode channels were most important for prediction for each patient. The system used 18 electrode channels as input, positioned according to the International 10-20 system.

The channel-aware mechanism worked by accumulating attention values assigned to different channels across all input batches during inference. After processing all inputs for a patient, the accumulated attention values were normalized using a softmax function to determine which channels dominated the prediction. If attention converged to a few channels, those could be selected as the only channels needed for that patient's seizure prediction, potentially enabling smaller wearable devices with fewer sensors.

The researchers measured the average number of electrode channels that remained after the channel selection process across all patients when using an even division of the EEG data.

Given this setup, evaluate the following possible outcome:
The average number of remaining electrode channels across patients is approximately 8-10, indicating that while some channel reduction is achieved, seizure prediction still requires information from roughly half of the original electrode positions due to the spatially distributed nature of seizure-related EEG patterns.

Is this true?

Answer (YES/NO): NO